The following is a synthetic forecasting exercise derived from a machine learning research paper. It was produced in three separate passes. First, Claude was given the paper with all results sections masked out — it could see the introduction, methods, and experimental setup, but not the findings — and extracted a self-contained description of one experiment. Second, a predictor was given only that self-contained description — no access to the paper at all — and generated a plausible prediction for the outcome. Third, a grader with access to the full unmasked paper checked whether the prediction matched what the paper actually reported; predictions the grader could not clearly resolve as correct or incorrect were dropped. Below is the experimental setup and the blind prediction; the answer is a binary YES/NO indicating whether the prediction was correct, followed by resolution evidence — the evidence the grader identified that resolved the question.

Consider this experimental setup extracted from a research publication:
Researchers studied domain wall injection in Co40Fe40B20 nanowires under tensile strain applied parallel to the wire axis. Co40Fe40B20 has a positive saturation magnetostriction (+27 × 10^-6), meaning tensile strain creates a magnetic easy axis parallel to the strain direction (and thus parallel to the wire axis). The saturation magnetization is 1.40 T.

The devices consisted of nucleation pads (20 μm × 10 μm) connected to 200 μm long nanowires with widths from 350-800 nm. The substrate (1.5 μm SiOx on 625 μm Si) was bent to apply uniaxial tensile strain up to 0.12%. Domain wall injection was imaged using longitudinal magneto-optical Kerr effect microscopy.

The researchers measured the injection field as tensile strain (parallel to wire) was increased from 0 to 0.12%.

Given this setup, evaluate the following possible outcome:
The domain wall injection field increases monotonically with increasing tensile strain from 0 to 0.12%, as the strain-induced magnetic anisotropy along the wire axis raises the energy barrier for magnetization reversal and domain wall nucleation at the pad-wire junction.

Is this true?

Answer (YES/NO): YES